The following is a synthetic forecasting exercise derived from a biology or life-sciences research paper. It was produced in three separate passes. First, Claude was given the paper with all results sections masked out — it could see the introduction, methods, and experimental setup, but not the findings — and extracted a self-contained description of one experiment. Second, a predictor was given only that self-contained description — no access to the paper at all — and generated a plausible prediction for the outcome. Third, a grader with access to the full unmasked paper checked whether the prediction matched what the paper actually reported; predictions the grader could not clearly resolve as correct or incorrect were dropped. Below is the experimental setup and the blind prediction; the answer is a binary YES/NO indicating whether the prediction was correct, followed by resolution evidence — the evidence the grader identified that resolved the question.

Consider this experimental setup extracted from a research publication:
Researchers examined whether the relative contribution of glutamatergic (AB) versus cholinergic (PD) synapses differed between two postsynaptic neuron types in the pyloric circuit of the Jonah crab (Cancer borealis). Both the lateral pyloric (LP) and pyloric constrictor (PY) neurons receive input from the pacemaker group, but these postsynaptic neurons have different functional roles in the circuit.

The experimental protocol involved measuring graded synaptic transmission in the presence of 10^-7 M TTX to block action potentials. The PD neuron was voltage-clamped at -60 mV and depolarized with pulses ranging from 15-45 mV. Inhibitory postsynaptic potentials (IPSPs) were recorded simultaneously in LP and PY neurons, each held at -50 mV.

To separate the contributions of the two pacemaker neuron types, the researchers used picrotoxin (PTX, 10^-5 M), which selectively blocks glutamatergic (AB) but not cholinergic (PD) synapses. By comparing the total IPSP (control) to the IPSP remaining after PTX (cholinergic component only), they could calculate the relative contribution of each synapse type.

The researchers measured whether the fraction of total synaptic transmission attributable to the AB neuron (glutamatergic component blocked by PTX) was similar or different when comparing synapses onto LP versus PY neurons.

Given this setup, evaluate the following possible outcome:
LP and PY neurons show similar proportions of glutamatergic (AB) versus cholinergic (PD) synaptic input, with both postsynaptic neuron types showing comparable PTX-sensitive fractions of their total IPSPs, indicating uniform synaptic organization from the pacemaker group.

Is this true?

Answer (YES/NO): YES